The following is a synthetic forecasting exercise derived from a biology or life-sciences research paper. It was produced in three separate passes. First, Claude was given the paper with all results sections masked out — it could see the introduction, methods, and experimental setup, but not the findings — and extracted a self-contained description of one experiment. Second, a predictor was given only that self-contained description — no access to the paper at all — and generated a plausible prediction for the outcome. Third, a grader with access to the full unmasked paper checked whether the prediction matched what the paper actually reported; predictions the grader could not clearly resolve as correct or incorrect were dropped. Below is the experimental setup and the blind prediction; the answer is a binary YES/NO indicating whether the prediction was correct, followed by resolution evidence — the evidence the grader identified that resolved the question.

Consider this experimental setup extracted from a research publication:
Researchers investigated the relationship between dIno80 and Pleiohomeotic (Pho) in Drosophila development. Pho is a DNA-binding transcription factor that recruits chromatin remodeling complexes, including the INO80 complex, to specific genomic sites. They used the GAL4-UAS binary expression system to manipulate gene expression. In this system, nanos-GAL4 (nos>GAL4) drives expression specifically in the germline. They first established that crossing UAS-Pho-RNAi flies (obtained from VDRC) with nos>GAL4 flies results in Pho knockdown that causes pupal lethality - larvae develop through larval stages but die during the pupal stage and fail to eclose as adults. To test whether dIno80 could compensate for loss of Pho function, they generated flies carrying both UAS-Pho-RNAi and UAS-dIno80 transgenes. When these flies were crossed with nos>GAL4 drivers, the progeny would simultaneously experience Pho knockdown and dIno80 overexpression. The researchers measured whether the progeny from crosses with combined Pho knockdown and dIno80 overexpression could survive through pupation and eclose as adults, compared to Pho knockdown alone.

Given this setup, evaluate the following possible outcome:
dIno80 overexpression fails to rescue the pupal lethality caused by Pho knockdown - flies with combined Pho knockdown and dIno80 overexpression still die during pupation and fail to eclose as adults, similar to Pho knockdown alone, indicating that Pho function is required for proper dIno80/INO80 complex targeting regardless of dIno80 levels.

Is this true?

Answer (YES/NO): NO